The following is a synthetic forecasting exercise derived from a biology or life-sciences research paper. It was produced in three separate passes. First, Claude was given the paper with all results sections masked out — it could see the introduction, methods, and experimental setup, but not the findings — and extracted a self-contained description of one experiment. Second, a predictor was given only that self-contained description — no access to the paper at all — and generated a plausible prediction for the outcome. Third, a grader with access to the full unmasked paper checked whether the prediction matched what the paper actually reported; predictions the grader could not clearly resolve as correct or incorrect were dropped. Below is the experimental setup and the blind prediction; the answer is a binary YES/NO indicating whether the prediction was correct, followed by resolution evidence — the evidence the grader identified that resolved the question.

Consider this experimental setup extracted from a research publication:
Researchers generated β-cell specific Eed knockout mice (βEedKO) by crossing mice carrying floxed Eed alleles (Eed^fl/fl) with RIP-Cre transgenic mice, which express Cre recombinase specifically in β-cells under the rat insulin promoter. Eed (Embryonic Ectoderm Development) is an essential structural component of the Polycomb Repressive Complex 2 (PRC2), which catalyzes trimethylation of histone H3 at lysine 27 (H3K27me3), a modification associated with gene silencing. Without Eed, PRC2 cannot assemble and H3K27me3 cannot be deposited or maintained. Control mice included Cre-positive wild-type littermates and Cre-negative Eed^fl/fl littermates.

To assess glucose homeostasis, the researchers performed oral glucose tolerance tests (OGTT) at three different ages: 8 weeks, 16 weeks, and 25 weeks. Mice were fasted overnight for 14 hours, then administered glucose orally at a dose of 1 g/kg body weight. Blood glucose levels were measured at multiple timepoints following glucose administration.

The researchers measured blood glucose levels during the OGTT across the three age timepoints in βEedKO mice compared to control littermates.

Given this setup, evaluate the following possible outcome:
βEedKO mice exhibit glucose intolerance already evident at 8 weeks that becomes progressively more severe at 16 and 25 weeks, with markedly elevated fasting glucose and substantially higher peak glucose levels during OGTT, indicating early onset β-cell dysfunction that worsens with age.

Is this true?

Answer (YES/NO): NO